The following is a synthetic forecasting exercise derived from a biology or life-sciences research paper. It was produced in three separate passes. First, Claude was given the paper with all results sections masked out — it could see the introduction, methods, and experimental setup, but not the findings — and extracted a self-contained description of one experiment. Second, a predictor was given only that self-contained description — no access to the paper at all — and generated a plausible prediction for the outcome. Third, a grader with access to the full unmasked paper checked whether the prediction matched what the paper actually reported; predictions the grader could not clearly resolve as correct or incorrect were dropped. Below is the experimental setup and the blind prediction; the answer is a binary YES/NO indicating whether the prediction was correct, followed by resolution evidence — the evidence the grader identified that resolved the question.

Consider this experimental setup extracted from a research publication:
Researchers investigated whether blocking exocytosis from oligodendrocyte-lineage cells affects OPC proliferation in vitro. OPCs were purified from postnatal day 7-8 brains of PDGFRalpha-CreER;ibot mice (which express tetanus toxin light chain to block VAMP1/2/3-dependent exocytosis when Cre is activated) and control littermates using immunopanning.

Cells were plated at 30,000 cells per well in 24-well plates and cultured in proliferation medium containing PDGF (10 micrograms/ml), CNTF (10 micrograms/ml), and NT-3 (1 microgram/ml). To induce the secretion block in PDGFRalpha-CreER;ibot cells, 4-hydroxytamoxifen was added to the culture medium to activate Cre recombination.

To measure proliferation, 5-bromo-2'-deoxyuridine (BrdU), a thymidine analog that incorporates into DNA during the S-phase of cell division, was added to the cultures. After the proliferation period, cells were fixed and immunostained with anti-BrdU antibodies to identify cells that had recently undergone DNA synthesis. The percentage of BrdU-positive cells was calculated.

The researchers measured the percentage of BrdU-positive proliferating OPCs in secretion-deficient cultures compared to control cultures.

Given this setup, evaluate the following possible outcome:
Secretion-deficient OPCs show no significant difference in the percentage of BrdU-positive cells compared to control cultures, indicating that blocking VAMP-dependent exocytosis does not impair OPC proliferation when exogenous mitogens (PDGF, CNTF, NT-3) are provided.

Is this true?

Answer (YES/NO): YES